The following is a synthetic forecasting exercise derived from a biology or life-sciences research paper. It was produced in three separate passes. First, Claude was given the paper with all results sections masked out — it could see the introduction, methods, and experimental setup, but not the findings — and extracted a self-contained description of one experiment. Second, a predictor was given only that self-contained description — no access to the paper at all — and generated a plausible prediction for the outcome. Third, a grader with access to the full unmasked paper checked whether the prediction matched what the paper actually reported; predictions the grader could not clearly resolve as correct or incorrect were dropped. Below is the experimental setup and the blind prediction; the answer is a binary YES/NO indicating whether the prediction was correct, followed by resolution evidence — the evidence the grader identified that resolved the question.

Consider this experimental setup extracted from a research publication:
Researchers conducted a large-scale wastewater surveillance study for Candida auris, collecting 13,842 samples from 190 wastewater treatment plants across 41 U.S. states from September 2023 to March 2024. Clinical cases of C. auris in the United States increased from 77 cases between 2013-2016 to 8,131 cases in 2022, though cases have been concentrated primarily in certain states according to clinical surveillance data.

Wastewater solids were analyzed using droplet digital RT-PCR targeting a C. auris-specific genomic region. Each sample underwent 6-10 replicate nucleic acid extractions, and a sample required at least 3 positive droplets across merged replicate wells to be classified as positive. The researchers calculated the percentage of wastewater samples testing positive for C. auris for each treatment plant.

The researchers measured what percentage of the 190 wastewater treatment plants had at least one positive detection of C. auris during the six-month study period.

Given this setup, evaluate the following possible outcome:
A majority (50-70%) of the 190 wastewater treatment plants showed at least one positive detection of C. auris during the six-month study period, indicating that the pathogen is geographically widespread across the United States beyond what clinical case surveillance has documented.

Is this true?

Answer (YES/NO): NO